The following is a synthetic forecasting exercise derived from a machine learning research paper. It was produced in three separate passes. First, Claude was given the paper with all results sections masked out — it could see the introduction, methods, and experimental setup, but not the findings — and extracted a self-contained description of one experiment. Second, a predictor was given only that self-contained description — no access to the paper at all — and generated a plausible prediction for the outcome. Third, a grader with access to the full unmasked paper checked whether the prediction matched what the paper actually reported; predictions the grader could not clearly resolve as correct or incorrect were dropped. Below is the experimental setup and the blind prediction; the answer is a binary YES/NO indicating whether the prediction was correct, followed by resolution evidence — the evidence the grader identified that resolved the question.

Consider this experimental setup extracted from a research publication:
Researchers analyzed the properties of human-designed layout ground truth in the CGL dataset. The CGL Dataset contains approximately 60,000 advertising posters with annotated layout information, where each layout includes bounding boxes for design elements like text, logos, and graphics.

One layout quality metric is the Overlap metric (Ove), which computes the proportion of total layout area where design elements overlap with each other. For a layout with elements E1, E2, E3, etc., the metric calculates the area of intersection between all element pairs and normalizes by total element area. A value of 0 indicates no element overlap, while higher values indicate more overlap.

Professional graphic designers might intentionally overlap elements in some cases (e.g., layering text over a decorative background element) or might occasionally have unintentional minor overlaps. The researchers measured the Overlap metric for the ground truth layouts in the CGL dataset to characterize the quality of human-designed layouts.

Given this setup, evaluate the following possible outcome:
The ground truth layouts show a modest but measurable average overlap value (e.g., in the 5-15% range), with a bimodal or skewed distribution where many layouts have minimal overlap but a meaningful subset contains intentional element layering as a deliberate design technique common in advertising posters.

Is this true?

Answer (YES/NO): NO